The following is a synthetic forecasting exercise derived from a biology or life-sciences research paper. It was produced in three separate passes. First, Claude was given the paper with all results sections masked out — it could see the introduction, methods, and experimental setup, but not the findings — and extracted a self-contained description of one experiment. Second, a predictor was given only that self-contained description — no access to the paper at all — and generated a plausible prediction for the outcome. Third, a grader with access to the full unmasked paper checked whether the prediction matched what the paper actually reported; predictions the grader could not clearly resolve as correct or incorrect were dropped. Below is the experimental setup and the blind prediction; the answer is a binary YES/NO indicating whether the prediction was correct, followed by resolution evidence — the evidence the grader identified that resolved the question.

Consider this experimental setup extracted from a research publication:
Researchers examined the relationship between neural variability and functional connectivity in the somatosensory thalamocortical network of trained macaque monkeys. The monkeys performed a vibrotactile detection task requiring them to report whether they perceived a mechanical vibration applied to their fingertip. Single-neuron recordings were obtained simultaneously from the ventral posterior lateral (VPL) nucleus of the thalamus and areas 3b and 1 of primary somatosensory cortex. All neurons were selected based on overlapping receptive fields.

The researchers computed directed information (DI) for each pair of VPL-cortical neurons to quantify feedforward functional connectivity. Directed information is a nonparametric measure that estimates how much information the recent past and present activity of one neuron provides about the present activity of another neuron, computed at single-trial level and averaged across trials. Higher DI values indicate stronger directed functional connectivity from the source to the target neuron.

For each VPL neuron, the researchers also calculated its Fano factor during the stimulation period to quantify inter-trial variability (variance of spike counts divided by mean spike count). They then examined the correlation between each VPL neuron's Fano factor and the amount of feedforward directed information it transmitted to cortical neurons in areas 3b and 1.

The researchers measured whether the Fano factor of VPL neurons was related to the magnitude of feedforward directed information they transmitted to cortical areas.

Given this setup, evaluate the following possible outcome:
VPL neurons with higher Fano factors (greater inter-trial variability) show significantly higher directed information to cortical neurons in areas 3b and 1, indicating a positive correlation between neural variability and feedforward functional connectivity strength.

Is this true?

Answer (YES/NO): NO